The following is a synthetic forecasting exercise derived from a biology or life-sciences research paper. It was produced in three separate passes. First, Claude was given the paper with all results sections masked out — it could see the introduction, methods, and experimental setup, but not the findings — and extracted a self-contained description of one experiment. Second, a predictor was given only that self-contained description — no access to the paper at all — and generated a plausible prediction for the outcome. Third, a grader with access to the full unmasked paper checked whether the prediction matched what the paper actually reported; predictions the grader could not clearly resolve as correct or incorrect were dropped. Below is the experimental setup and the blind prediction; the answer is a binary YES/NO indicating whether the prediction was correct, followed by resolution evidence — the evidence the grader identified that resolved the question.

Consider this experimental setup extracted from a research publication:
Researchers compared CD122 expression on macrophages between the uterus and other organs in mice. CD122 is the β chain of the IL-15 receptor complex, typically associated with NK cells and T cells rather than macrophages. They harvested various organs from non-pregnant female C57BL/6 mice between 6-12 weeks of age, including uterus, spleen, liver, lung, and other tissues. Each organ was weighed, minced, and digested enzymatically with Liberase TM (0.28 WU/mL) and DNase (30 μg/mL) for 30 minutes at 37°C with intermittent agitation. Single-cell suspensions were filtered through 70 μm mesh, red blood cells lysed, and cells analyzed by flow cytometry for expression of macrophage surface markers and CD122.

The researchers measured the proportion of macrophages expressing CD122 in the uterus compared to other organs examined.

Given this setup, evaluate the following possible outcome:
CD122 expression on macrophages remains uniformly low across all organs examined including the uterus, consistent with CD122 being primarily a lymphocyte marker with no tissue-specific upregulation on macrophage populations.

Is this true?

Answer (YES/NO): NO